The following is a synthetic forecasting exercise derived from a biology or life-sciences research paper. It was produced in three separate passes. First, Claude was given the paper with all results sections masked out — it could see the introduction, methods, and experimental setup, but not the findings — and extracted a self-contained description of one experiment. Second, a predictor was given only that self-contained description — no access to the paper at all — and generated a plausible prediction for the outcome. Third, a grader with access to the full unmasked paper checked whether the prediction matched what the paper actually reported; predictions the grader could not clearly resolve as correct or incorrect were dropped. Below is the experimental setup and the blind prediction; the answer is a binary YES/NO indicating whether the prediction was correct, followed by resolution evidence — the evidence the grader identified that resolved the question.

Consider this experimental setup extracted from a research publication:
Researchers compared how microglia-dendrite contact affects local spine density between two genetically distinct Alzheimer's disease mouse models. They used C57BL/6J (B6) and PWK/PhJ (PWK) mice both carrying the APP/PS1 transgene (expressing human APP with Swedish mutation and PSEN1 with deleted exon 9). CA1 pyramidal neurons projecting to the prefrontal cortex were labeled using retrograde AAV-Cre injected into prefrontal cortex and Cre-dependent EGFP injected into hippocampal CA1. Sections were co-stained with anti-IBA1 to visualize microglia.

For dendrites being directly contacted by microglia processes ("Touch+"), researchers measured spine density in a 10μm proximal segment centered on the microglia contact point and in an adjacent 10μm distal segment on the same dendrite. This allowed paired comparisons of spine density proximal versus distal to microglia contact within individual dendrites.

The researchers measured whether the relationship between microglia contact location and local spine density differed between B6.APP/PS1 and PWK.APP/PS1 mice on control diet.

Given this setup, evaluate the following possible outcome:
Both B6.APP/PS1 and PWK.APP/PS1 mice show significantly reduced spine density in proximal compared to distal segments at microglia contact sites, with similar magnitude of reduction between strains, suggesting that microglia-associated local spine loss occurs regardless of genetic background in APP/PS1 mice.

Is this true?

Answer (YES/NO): NO